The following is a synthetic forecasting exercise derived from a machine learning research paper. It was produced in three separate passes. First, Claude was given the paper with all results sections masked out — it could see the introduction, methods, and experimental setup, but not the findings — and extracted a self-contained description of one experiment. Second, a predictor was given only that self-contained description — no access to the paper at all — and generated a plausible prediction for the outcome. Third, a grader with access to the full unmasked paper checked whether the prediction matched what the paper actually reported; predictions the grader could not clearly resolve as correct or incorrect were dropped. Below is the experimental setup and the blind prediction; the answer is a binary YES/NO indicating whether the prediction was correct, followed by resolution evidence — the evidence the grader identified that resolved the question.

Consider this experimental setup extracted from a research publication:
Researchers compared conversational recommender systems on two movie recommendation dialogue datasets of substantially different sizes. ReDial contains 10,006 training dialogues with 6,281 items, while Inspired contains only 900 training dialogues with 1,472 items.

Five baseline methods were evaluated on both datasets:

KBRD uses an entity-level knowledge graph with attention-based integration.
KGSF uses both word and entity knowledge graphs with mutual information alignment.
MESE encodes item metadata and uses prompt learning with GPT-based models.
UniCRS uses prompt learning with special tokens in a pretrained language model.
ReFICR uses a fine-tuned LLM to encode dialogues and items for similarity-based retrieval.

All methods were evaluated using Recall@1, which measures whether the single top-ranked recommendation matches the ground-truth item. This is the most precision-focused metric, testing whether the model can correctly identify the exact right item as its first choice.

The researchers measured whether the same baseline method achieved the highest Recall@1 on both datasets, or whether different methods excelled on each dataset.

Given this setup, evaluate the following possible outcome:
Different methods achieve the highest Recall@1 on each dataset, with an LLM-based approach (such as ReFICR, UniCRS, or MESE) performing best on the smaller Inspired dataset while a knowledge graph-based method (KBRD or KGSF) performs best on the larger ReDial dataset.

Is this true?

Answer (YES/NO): NO